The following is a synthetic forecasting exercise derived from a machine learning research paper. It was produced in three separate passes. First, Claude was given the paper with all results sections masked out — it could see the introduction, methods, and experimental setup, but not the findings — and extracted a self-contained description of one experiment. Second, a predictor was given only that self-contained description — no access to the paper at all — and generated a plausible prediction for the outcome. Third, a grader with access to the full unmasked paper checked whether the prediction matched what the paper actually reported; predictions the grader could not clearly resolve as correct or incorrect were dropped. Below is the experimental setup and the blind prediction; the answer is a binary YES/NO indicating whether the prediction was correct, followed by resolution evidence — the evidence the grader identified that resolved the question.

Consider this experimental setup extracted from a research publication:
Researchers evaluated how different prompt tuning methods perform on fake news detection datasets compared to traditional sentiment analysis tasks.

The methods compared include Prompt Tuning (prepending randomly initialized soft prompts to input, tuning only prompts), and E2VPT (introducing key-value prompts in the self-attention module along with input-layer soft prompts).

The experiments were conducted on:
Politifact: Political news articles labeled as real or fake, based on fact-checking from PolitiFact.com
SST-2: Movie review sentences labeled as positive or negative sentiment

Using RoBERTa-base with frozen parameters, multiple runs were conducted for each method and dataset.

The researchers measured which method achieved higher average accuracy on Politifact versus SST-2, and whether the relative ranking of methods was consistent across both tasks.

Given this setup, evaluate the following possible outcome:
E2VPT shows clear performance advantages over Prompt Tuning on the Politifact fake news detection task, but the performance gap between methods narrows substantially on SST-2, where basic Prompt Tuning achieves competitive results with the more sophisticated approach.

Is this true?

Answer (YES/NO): NO